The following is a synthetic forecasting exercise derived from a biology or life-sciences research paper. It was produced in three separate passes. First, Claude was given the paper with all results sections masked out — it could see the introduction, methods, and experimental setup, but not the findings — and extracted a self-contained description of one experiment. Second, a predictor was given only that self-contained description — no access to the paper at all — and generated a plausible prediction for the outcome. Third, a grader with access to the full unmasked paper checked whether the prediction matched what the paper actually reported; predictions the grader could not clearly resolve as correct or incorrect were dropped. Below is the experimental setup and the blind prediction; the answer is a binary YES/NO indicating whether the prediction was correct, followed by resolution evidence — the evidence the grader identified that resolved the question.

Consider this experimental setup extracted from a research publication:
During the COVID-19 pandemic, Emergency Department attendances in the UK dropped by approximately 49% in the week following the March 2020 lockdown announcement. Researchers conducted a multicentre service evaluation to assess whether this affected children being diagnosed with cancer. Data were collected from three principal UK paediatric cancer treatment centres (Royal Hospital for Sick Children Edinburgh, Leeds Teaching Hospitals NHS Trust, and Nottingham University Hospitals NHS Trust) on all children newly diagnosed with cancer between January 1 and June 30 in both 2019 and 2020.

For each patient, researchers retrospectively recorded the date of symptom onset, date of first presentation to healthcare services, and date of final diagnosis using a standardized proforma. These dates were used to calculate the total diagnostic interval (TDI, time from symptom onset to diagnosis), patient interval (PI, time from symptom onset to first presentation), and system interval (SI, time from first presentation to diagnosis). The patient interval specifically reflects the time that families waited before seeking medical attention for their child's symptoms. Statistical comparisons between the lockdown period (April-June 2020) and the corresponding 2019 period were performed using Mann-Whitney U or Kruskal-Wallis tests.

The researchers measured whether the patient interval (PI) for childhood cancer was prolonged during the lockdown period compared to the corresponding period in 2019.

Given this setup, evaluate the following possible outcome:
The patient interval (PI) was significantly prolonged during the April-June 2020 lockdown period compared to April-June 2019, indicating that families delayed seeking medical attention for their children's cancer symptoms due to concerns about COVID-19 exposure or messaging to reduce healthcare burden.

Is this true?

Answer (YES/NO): NO